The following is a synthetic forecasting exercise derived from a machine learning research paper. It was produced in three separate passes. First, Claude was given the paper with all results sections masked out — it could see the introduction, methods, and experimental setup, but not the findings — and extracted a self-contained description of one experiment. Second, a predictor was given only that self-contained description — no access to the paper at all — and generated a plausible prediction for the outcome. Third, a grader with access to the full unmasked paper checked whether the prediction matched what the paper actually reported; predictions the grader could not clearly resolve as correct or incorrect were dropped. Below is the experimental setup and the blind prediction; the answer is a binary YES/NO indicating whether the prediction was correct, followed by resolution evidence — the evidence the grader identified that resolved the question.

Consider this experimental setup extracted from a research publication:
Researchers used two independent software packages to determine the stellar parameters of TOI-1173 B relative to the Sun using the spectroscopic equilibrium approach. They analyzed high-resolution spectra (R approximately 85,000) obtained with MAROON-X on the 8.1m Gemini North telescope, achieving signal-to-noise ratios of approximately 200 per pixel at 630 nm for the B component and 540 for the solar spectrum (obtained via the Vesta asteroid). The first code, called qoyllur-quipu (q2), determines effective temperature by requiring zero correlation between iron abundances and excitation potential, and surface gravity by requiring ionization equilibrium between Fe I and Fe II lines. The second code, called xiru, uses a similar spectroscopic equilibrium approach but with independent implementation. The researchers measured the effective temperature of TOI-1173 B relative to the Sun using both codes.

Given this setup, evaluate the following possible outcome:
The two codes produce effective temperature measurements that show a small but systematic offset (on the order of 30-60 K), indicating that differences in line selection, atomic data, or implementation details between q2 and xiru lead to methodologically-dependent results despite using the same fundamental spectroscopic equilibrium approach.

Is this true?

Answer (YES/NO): NO